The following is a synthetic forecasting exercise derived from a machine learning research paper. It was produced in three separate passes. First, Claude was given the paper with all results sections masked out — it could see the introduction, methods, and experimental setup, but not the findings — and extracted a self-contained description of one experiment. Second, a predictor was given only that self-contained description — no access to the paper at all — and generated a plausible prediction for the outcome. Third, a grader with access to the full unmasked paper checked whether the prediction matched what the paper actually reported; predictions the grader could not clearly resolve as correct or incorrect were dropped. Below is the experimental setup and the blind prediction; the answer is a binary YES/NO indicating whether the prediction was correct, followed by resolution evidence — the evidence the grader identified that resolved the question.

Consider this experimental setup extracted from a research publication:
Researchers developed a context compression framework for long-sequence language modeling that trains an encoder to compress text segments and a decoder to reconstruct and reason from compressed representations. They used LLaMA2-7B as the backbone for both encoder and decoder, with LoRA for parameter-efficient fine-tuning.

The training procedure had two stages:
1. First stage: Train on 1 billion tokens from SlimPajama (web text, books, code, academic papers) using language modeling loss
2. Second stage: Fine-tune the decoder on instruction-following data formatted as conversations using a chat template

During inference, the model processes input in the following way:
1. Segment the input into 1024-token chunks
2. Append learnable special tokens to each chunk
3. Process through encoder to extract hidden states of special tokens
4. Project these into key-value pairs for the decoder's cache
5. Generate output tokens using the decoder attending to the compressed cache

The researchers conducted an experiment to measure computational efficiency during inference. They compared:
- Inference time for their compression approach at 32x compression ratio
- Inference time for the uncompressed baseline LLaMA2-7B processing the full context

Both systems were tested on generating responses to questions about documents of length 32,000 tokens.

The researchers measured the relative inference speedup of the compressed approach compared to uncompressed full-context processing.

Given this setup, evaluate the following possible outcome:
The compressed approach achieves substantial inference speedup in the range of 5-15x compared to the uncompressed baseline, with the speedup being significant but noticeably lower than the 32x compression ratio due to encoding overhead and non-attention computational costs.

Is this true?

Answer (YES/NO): NO